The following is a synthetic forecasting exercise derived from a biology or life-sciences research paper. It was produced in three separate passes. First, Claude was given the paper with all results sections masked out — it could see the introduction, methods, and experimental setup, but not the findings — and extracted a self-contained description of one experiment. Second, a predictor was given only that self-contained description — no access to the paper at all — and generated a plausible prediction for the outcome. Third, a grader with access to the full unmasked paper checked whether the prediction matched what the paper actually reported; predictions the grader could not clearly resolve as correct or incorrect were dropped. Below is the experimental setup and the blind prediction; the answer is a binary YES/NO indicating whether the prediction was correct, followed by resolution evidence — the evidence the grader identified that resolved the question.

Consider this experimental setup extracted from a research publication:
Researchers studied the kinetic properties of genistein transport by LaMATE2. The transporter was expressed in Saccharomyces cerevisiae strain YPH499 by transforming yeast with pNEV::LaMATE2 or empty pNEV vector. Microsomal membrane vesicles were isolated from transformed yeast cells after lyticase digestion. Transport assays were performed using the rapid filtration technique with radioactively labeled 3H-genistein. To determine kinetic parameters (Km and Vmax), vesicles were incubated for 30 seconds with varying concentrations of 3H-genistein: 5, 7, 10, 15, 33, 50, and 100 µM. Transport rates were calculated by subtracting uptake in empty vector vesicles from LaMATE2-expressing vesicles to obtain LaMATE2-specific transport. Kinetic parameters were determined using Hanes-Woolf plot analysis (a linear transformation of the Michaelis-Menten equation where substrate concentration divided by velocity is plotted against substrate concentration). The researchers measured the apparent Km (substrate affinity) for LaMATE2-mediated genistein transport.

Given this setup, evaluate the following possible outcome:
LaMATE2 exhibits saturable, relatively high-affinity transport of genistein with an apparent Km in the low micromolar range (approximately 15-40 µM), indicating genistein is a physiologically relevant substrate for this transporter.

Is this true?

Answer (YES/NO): YES